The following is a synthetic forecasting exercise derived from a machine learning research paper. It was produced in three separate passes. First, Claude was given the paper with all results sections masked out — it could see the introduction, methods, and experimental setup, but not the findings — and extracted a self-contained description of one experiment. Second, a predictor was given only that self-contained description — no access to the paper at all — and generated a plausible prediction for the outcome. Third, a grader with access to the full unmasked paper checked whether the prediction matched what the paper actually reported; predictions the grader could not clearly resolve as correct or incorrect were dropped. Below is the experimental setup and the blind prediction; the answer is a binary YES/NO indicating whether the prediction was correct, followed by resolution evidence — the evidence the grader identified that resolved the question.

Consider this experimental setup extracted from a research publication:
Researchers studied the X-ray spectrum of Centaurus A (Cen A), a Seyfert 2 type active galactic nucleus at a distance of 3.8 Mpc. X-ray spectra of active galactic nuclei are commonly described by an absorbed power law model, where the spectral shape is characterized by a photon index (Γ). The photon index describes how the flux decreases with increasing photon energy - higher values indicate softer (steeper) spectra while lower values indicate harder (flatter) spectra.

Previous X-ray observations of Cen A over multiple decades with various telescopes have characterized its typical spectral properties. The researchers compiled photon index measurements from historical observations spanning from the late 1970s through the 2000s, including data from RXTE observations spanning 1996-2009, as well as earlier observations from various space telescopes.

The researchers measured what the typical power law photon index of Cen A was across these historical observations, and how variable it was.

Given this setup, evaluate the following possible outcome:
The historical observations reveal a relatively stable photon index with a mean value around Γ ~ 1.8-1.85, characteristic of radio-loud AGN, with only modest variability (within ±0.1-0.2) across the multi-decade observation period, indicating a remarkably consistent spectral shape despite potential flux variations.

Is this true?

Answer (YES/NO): YES